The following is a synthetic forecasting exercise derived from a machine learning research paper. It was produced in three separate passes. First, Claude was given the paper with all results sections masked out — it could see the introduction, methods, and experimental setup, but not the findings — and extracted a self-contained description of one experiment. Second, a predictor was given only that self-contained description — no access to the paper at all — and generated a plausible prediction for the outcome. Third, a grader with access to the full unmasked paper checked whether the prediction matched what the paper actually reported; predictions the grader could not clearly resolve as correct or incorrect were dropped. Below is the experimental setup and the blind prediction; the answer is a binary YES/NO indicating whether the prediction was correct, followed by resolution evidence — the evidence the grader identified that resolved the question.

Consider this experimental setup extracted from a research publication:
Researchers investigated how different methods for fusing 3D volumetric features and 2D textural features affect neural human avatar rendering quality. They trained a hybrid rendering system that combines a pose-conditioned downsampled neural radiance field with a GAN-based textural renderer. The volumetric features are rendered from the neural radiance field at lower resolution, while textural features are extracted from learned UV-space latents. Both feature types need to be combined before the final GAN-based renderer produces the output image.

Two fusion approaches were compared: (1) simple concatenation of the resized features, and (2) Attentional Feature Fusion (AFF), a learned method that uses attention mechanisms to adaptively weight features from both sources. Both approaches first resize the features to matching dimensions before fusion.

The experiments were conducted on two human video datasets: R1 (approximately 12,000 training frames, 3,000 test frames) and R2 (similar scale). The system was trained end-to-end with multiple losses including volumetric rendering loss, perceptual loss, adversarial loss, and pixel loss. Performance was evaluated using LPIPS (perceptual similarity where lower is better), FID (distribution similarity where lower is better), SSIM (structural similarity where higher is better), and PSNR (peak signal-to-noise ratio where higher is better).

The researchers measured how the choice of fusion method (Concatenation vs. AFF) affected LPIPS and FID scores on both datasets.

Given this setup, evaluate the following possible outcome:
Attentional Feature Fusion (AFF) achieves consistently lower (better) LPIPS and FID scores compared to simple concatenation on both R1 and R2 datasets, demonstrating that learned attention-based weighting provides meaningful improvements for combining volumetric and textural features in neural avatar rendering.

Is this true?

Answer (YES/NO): YES